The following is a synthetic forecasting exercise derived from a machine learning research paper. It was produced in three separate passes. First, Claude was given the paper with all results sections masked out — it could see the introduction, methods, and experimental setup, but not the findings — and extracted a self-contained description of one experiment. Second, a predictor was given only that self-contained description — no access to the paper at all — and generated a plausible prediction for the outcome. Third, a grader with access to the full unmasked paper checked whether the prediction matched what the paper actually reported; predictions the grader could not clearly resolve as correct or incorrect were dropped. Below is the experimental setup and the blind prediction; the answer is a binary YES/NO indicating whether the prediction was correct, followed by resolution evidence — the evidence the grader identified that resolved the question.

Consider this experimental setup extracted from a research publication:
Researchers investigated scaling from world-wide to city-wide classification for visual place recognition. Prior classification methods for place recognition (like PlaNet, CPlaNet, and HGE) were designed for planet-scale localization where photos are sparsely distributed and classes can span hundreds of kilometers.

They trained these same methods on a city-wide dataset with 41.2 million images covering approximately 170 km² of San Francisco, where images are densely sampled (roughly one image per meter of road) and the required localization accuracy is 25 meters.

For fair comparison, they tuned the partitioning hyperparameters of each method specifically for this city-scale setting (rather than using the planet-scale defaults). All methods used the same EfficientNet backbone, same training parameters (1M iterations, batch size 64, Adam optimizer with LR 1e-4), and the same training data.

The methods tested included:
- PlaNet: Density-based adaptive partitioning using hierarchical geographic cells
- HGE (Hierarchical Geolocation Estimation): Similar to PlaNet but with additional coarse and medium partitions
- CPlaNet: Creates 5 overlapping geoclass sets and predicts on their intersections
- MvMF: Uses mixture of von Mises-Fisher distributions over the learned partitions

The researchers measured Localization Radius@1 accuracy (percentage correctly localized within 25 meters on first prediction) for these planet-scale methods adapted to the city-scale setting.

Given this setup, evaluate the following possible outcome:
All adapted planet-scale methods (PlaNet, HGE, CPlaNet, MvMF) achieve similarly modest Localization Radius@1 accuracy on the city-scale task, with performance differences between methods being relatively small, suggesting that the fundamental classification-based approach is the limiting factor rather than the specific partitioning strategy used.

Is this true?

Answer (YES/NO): NO